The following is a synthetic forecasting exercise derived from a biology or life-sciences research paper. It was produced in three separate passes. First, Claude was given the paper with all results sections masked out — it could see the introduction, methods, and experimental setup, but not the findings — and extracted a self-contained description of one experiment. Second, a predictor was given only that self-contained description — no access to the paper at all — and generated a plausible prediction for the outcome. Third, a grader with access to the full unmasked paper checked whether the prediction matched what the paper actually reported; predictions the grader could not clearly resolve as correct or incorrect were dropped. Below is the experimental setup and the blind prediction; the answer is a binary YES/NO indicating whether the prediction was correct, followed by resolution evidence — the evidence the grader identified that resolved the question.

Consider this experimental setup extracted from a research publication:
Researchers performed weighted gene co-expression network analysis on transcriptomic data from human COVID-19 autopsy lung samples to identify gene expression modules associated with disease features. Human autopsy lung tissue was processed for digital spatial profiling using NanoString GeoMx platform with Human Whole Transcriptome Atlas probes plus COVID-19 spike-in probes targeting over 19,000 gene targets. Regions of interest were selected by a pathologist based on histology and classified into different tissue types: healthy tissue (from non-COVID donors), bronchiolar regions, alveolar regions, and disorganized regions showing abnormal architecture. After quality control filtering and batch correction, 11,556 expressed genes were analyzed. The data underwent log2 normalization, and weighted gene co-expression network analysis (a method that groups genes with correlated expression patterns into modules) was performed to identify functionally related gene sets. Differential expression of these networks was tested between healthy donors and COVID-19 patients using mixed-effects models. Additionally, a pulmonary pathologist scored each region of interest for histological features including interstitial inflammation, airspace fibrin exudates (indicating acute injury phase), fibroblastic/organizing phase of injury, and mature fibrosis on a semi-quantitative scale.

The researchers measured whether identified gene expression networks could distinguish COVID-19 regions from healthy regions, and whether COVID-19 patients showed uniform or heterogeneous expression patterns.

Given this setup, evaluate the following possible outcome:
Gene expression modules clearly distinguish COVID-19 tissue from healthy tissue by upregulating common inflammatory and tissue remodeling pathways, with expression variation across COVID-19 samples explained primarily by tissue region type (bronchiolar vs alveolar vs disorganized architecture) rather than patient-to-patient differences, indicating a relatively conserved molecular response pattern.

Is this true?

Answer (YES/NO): NO